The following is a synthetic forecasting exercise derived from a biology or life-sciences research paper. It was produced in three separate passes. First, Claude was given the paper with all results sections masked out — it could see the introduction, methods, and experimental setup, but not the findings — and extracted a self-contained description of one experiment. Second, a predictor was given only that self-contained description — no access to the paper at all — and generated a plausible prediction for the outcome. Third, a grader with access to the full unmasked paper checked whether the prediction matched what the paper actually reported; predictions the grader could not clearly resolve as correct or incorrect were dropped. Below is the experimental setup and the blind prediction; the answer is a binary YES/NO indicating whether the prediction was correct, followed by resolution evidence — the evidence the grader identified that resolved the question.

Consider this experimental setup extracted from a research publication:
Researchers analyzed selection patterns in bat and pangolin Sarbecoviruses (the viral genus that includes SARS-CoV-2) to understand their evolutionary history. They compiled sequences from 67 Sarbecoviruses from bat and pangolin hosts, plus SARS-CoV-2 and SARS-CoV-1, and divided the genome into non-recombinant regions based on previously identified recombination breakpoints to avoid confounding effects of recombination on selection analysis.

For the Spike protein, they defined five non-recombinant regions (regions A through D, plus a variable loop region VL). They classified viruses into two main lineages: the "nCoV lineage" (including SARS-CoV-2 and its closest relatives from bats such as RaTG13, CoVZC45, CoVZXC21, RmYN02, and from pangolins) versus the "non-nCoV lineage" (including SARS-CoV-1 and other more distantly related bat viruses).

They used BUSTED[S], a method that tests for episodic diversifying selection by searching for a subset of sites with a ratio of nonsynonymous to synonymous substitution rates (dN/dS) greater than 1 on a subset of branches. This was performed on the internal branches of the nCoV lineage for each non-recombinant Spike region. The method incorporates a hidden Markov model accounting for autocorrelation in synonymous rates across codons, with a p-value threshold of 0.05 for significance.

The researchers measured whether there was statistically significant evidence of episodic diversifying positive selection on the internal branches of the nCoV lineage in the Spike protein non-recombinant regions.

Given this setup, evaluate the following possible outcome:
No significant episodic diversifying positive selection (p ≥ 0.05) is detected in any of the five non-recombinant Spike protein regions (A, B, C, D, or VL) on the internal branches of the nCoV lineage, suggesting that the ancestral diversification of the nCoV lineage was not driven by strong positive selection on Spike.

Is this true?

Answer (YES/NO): NO